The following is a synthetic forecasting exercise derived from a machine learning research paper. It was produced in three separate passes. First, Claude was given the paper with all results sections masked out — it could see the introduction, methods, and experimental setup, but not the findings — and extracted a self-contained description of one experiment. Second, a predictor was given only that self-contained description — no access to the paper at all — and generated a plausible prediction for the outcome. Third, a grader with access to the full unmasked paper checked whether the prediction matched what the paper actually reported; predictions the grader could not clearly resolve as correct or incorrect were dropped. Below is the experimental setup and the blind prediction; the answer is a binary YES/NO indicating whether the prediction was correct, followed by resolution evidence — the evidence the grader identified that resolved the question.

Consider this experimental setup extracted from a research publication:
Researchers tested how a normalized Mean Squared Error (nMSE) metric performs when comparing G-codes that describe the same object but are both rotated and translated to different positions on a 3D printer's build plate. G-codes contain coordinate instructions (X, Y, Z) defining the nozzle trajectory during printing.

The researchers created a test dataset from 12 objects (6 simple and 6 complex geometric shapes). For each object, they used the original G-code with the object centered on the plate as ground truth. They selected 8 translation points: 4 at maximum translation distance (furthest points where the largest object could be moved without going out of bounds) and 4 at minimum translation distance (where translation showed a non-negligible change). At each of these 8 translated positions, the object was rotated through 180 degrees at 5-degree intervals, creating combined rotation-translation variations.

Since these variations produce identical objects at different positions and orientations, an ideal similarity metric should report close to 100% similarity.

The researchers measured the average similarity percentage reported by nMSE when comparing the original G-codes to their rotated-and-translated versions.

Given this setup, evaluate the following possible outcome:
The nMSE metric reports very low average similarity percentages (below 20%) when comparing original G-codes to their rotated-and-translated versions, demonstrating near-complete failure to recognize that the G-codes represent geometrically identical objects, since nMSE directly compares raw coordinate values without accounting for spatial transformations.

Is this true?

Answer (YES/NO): NO